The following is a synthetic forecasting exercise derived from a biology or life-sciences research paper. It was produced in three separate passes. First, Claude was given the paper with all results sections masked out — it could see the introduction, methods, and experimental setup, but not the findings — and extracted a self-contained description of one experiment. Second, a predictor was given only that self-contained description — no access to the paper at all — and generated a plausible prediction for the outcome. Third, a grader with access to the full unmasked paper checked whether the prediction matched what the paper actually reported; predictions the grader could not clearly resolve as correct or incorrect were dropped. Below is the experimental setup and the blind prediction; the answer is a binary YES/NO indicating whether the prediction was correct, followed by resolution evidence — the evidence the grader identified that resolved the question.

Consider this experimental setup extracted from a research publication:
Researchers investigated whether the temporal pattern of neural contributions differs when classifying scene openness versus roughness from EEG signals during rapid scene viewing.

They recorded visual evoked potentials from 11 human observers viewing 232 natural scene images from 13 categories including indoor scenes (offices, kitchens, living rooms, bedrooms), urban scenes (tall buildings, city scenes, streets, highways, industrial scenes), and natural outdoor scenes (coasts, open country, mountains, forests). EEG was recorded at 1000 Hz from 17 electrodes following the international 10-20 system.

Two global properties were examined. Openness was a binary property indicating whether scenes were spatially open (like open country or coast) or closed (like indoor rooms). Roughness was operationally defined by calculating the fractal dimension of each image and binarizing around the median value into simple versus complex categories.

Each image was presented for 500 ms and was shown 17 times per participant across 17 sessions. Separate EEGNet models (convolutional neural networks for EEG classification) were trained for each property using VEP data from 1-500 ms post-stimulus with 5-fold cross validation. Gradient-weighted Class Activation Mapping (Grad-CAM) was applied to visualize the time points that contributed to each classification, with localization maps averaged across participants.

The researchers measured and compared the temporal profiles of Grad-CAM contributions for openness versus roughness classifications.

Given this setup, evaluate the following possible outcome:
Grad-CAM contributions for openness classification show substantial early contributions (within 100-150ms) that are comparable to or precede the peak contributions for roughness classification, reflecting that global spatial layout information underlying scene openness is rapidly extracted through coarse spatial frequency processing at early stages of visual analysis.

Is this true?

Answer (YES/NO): YES